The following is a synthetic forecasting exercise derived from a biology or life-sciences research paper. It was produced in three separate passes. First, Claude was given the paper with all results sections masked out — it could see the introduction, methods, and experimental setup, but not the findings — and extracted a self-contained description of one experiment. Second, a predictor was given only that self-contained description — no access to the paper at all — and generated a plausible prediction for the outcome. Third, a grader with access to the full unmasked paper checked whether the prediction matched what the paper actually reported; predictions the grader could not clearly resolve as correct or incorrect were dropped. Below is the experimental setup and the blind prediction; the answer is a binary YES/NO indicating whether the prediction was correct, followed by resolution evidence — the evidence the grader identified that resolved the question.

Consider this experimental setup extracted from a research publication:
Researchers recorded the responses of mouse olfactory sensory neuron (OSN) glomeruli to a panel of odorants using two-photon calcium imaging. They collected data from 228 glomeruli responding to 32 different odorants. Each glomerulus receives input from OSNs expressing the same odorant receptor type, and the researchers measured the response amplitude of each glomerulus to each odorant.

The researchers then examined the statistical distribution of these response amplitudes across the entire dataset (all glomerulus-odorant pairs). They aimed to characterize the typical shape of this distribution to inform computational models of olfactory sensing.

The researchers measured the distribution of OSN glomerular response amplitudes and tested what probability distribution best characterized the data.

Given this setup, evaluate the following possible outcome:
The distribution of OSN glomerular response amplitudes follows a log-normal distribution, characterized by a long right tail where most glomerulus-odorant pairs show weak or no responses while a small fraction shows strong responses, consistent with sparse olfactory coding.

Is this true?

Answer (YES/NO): NO